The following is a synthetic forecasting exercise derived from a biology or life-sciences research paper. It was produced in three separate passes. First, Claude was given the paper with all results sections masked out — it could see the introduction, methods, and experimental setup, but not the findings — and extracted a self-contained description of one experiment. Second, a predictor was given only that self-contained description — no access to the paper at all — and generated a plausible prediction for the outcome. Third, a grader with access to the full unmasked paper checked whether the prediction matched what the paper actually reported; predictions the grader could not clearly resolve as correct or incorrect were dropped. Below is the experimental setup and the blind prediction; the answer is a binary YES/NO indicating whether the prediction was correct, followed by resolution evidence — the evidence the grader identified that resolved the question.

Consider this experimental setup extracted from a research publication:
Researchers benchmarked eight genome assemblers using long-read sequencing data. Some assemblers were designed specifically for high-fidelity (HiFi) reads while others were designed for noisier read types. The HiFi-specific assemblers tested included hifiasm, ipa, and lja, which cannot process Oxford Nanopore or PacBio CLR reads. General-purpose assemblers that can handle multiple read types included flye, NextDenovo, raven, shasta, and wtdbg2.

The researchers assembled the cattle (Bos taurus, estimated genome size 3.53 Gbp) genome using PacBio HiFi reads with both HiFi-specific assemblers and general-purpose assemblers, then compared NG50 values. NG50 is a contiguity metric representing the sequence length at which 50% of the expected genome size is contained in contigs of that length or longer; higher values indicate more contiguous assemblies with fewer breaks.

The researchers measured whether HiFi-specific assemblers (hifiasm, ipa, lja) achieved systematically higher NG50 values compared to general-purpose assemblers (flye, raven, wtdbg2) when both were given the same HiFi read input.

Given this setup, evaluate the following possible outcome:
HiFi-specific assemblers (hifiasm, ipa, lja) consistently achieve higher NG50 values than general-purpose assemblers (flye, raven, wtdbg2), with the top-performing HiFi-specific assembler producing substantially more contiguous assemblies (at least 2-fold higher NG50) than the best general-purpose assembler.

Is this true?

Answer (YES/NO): NO